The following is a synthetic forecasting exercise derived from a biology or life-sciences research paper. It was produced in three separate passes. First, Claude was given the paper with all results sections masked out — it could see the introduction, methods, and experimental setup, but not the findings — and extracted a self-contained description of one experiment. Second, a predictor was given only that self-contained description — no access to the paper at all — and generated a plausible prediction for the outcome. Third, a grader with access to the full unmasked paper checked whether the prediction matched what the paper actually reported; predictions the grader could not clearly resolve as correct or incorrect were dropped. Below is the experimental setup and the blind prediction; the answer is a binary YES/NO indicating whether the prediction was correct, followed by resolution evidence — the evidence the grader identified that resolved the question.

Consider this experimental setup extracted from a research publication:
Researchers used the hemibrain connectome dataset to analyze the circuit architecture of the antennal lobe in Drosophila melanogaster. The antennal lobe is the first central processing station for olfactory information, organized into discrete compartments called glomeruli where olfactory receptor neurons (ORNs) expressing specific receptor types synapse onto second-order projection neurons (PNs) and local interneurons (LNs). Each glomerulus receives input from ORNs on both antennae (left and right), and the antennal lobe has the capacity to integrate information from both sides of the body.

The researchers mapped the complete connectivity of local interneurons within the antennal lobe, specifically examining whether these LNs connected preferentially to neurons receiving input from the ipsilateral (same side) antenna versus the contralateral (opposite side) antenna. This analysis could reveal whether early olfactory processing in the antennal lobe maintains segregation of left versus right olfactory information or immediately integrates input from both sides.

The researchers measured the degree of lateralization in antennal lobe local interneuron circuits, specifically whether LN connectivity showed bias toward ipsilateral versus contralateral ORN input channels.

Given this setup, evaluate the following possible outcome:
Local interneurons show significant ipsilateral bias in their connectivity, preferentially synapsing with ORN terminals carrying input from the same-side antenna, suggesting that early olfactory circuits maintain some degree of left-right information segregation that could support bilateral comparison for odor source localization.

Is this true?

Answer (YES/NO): NO